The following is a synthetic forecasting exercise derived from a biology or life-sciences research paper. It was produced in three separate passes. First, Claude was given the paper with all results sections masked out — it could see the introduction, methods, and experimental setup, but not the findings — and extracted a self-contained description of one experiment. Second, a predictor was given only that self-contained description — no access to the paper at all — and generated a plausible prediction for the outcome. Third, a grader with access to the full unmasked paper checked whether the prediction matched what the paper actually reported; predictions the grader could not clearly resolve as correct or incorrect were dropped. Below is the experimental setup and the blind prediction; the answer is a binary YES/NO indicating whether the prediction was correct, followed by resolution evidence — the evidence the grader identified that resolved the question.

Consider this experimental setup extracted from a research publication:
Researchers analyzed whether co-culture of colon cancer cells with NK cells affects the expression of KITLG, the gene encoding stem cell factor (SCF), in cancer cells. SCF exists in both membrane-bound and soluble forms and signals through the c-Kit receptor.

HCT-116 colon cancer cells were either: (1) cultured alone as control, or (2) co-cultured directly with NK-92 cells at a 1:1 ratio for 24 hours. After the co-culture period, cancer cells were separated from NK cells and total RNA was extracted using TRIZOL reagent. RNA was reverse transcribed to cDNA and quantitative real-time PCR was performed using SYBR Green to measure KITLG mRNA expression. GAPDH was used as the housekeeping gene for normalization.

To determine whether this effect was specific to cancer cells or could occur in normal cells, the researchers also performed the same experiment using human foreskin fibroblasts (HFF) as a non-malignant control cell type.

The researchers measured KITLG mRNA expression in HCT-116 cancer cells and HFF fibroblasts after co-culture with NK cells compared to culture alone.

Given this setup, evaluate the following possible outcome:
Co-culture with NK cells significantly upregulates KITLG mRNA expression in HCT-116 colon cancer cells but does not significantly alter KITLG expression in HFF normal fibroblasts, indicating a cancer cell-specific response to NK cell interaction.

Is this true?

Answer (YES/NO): NO